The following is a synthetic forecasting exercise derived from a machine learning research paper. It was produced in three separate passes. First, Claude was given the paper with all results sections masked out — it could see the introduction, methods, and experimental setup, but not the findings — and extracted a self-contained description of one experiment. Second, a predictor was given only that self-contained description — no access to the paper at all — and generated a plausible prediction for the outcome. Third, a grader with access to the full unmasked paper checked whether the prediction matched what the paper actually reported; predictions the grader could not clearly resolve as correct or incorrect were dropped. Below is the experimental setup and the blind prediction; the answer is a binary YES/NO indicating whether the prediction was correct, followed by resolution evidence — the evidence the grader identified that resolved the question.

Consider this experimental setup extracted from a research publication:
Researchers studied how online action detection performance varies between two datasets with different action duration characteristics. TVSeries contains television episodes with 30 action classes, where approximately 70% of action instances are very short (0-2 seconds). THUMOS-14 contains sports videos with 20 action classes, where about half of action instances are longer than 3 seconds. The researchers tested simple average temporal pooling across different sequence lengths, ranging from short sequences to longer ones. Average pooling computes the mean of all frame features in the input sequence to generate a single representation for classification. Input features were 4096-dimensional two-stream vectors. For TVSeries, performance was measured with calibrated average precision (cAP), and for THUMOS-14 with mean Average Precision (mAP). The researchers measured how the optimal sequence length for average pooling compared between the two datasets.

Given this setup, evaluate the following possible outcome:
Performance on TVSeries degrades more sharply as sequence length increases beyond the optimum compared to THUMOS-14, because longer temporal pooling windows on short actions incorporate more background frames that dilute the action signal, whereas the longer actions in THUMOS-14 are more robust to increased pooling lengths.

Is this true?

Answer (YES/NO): YES